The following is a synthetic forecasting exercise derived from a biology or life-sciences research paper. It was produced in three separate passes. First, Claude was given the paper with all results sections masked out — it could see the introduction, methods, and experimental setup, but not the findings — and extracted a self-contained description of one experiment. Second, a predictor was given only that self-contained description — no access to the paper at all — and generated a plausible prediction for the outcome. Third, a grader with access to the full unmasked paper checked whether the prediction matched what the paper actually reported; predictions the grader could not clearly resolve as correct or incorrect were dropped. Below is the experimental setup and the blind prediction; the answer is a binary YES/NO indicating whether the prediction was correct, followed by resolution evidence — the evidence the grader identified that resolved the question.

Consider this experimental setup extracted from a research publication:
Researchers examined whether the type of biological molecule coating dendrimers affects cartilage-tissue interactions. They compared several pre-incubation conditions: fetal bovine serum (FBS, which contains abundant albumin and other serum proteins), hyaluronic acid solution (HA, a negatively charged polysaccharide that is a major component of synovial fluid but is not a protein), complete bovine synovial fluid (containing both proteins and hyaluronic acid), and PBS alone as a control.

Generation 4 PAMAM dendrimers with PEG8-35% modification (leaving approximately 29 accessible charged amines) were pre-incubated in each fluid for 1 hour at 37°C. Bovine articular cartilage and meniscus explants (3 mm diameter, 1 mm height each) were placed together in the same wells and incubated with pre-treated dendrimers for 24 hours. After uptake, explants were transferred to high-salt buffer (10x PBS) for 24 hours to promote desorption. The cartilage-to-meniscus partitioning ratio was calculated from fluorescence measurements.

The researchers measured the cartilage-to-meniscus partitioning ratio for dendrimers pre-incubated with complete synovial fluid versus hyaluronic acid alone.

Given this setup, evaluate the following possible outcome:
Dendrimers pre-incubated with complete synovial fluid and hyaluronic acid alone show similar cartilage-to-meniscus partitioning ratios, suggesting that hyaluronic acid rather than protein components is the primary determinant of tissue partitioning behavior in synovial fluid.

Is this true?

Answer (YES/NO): NO